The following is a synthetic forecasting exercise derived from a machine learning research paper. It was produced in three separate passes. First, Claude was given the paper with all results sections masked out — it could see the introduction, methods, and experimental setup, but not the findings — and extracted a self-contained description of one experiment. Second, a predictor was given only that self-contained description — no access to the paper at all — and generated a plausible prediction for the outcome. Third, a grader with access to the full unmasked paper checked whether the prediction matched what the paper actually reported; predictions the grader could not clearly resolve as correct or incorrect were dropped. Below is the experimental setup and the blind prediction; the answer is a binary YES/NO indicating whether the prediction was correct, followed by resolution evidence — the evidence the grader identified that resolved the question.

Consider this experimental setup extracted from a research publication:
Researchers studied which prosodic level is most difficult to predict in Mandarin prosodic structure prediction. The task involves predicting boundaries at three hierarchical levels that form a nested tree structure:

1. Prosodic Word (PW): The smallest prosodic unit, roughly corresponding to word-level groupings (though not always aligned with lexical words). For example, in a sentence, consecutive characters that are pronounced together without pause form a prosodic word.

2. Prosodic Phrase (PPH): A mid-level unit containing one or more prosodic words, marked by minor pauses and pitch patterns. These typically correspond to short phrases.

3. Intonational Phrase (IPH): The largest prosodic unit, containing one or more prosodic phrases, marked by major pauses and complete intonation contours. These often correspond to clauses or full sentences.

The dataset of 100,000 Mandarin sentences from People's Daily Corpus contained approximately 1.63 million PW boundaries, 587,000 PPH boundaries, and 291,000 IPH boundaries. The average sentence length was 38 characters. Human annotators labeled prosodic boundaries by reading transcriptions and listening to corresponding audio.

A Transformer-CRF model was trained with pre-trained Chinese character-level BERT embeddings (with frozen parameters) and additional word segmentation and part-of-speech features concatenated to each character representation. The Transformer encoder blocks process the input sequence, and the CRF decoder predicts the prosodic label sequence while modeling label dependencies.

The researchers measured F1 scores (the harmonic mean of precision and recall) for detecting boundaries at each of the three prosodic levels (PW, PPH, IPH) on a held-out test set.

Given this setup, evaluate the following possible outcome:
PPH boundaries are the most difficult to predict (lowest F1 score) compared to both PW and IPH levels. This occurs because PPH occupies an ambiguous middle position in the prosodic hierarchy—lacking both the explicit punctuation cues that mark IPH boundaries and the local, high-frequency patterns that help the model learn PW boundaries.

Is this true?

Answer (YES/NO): YES